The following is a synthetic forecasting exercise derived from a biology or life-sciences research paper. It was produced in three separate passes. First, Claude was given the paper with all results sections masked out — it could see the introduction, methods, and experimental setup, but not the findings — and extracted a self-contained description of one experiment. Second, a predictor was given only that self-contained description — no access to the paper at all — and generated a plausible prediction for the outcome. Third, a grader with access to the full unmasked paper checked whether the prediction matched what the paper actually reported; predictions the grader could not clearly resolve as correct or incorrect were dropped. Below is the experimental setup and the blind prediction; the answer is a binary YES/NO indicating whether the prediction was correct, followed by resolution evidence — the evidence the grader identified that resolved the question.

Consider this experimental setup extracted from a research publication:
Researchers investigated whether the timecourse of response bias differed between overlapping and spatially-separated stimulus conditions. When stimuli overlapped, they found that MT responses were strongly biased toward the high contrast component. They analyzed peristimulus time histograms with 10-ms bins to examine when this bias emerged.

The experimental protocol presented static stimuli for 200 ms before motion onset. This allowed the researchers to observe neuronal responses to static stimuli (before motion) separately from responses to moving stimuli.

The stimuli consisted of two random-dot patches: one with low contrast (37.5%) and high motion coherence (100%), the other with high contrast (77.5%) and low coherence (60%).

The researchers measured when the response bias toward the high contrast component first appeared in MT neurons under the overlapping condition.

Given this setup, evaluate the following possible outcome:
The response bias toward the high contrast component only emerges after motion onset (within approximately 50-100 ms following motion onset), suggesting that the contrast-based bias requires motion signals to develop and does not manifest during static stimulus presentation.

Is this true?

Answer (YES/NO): NO